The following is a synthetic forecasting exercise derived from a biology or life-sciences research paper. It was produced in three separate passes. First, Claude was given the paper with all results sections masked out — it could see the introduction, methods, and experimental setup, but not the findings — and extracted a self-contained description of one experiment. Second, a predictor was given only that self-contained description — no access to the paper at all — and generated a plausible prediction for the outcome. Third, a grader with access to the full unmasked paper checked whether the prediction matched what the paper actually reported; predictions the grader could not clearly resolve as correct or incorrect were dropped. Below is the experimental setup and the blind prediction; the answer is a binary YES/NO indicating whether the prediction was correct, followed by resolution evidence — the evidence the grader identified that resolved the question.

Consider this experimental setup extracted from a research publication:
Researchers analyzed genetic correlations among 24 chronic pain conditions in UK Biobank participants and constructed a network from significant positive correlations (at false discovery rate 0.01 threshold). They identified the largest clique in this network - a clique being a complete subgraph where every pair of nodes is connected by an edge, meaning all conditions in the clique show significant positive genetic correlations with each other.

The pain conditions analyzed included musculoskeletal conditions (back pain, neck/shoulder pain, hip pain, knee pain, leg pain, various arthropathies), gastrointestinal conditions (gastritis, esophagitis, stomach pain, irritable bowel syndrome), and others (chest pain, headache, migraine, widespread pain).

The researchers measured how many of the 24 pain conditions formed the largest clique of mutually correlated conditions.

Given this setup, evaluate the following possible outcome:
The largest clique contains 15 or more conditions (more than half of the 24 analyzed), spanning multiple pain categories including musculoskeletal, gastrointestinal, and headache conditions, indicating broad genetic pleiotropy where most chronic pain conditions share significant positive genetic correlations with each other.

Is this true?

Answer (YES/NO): YES